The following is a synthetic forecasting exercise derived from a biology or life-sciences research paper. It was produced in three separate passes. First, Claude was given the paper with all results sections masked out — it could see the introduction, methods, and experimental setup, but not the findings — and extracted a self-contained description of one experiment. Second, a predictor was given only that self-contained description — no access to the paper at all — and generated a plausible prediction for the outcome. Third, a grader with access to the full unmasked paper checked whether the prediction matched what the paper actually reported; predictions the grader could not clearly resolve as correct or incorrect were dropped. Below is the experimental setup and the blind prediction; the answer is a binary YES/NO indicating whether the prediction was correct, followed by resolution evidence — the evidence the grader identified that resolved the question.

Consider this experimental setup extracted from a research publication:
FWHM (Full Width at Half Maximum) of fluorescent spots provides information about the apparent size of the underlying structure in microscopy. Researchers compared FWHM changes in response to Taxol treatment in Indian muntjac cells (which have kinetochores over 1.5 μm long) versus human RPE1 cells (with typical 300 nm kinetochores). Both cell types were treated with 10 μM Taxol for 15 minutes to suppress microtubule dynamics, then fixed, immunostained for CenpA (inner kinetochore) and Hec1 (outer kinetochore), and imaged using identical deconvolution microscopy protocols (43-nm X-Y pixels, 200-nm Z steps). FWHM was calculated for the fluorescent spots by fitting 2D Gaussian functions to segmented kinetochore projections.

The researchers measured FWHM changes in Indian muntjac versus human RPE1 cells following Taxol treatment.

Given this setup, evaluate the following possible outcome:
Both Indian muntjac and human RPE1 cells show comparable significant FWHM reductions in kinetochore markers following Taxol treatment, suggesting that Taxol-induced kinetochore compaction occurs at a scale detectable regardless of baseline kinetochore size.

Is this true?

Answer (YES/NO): NO